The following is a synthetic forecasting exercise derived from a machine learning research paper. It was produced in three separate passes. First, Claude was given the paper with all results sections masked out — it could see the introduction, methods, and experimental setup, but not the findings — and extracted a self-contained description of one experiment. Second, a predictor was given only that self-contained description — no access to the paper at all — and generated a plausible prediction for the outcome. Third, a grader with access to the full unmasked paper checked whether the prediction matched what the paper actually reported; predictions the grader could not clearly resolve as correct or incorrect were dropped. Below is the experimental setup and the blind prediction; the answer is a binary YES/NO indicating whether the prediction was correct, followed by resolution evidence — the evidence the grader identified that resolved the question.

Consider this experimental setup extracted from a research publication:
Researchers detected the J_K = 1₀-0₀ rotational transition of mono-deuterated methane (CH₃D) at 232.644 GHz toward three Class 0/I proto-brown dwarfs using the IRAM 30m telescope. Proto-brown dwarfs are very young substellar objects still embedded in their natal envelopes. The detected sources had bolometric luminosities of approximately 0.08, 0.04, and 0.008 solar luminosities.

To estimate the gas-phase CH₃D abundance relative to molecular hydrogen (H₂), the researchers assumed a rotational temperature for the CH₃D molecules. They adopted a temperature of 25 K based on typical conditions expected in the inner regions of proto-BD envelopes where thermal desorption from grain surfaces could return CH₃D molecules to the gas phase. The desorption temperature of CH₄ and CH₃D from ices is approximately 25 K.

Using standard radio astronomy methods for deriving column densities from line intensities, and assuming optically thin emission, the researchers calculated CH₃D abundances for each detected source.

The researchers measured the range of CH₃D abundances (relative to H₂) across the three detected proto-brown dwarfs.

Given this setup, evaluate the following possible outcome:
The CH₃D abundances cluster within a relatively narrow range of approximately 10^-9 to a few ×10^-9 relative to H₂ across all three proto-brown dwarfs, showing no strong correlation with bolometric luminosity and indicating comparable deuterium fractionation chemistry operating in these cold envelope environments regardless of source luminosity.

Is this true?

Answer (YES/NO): NO